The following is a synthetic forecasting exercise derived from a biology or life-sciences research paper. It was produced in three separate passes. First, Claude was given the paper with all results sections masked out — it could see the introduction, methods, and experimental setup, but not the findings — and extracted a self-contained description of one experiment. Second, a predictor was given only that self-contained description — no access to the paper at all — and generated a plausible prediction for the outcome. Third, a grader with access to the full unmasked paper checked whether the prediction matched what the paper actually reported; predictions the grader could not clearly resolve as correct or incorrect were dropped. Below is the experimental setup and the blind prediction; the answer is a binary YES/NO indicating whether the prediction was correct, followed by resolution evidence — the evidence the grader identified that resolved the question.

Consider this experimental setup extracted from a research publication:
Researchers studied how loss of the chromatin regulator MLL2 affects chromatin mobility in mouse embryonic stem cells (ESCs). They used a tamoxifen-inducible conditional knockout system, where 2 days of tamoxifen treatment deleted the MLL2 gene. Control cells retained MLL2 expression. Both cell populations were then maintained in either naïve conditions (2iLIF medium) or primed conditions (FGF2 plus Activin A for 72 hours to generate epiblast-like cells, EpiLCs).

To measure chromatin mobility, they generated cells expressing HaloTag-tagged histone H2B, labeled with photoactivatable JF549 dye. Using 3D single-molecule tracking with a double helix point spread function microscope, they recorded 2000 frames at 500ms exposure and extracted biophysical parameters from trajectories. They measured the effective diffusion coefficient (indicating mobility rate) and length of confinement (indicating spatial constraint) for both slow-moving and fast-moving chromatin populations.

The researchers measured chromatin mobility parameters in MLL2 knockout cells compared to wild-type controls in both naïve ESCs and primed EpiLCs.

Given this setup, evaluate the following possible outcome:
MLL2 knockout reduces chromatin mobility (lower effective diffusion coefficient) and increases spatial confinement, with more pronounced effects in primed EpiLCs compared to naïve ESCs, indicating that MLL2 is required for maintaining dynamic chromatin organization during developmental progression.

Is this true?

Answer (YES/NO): NO